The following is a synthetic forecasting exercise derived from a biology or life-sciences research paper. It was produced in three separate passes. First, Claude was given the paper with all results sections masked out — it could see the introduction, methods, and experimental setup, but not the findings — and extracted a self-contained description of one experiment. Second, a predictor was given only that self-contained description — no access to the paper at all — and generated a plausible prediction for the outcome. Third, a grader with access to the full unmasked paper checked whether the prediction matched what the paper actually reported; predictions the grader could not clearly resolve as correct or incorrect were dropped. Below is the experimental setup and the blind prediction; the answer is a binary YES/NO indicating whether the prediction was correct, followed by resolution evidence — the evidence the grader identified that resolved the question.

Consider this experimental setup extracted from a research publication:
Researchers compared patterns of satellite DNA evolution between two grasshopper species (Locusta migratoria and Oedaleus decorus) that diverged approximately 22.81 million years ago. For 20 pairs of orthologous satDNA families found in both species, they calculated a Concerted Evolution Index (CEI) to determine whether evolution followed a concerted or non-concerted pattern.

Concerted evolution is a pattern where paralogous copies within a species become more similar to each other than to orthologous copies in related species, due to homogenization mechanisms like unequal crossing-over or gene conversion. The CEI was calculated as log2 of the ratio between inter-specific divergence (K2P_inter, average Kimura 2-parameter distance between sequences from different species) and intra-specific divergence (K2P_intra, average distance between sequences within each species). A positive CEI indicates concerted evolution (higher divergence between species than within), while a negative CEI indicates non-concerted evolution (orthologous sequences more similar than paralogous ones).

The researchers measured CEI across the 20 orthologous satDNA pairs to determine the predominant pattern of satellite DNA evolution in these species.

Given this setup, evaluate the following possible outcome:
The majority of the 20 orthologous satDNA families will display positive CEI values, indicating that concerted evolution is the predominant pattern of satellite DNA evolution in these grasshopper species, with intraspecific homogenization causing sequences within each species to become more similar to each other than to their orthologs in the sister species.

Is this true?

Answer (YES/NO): YES